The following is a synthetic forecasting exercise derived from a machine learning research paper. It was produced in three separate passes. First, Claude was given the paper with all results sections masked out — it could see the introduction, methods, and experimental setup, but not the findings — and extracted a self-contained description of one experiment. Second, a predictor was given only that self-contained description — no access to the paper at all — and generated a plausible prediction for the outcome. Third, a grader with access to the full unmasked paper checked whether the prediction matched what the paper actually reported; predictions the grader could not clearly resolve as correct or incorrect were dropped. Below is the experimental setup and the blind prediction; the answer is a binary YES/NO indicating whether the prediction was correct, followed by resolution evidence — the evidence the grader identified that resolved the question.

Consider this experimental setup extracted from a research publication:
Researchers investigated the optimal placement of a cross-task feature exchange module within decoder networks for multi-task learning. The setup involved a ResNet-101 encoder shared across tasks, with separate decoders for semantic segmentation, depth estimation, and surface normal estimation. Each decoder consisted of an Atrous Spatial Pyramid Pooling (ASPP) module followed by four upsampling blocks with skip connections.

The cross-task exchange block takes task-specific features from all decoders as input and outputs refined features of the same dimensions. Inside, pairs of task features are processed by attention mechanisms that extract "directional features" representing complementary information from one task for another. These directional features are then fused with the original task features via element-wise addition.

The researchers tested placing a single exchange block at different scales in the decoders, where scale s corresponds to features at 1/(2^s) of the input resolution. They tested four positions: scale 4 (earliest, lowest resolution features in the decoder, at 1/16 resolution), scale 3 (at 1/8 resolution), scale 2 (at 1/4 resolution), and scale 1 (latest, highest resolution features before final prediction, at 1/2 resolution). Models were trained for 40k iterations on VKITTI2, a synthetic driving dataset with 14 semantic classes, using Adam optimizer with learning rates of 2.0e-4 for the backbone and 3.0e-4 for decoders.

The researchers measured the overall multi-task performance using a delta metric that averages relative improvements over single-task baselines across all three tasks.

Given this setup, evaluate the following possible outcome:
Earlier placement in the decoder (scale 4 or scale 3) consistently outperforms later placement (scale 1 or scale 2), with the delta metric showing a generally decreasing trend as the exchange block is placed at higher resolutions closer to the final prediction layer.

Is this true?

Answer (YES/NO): NO